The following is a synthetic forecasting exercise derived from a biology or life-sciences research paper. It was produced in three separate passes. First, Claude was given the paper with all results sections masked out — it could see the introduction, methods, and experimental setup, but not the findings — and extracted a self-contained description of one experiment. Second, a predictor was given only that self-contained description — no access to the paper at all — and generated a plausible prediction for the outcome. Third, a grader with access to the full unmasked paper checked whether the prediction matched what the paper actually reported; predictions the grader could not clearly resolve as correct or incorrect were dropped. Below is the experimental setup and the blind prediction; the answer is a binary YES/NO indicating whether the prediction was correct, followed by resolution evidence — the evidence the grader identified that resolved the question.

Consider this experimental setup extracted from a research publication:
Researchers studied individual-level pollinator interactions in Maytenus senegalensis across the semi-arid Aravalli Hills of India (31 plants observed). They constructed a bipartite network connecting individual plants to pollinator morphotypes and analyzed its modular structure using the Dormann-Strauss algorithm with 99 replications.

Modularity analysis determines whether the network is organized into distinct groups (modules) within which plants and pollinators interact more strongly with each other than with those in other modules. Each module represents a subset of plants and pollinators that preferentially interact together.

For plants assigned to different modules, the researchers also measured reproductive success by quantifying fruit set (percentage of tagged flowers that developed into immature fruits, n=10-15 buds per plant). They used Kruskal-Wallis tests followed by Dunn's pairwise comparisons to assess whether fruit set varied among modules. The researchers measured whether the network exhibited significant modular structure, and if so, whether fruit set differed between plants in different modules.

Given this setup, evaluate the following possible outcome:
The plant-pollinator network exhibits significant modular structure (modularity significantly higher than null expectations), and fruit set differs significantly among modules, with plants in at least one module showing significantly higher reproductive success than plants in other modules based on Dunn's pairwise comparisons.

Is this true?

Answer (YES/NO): NO